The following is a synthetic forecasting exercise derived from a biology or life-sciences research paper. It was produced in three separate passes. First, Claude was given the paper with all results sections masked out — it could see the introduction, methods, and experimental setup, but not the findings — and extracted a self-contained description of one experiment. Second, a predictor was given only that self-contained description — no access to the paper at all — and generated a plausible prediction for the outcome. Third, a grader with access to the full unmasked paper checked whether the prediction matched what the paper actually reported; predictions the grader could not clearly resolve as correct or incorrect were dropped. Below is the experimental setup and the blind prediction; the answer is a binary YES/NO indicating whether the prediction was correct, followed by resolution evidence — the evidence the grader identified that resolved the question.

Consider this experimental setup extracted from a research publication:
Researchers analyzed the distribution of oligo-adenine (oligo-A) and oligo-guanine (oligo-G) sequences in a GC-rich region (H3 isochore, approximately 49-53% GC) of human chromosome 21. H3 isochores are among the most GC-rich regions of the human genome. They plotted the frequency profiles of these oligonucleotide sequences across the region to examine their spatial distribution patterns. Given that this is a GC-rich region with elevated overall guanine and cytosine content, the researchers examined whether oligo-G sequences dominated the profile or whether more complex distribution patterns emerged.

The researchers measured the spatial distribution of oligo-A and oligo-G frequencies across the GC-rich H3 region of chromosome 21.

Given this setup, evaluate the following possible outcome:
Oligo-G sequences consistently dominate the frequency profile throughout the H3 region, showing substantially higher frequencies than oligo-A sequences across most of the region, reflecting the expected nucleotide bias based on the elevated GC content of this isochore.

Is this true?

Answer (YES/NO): NO